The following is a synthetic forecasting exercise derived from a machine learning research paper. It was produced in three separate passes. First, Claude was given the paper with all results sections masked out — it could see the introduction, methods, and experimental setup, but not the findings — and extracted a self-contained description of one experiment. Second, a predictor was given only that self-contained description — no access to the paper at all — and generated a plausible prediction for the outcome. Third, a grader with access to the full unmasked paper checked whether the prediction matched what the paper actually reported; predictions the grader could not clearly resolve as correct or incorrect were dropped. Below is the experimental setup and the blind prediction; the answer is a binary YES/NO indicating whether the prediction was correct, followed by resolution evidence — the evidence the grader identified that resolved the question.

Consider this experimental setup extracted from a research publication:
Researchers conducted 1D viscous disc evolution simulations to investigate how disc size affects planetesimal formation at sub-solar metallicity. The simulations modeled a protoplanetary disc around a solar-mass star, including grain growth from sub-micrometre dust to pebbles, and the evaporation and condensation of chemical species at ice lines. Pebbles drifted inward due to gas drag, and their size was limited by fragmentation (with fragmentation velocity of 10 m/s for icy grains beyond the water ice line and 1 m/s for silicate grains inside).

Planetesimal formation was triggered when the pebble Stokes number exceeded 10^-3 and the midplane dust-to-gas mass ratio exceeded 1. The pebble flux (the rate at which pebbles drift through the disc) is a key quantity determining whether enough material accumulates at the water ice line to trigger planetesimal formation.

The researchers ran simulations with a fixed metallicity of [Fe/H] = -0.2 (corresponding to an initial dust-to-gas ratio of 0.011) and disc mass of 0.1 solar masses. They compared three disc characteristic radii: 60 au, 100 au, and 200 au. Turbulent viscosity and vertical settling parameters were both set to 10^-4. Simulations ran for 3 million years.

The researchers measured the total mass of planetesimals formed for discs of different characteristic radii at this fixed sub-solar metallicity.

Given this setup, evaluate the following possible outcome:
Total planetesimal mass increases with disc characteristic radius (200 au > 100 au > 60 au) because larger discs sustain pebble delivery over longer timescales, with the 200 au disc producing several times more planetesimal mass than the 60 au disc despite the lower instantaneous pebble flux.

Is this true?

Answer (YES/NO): NO